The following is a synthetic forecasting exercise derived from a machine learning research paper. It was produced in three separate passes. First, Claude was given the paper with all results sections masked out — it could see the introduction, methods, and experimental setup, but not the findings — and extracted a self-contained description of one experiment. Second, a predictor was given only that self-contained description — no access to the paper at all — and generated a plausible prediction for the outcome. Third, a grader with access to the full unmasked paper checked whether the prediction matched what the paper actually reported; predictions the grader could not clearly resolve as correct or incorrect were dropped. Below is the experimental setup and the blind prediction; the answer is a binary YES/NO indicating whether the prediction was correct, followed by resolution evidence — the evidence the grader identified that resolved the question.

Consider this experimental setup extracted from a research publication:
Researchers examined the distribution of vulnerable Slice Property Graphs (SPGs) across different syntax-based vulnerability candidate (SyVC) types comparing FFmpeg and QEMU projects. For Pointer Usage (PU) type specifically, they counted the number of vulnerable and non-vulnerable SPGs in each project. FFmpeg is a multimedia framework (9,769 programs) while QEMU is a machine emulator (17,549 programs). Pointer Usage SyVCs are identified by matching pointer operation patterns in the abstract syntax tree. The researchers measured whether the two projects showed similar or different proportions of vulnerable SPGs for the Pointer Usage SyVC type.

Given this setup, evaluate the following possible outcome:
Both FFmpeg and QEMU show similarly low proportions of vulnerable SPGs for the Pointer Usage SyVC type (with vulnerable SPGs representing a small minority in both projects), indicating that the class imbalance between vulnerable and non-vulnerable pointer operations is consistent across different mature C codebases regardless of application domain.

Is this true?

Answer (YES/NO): NO